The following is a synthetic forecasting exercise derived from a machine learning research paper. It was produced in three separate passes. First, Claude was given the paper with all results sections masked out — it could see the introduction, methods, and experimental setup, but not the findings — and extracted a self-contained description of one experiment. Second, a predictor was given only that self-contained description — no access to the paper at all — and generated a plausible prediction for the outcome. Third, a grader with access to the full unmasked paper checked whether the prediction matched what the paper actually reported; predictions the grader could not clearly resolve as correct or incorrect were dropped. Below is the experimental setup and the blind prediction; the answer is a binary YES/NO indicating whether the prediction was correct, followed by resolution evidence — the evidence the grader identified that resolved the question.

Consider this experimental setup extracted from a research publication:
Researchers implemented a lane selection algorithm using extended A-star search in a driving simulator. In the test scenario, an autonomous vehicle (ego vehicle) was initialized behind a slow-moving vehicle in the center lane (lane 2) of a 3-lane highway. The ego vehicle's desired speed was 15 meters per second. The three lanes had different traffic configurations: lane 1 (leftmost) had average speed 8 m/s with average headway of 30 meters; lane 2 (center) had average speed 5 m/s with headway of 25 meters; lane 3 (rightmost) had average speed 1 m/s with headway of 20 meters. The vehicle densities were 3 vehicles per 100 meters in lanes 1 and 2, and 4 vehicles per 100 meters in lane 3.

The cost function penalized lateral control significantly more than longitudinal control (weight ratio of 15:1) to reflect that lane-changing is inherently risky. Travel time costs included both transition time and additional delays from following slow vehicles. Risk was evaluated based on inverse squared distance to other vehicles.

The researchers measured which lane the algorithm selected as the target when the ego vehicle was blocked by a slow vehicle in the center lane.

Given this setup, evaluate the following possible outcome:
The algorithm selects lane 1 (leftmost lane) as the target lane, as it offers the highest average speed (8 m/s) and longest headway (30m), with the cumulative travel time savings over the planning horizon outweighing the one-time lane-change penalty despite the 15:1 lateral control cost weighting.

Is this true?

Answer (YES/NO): YES